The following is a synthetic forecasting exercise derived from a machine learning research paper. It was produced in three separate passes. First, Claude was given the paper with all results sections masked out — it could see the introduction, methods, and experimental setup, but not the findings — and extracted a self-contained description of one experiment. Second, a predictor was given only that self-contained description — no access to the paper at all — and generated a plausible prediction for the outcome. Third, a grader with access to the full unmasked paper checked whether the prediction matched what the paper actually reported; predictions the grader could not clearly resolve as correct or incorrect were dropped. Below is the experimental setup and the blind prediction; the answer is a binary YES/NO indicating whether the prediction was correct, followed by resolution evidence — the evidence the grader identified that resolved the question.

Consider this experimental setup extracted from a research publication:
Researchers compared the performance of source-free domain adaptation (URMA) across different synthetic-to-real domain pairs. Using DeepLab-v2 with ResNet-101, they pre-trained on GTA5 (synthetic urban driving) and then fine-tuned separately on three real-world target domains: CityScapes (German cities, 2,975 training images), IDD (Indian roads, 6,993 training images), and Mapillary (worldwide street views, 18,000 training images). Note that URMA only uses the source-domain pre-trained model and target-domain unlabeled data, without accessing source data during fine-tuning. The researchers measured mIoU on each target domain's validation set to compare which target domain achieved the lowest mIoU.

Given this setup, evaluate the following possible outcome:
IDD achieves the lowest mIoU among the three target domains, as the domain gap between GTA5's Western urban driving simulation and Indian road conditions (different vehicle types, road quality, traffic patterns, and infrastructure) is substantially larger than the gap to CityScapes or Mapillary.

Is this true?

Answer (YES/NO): YES